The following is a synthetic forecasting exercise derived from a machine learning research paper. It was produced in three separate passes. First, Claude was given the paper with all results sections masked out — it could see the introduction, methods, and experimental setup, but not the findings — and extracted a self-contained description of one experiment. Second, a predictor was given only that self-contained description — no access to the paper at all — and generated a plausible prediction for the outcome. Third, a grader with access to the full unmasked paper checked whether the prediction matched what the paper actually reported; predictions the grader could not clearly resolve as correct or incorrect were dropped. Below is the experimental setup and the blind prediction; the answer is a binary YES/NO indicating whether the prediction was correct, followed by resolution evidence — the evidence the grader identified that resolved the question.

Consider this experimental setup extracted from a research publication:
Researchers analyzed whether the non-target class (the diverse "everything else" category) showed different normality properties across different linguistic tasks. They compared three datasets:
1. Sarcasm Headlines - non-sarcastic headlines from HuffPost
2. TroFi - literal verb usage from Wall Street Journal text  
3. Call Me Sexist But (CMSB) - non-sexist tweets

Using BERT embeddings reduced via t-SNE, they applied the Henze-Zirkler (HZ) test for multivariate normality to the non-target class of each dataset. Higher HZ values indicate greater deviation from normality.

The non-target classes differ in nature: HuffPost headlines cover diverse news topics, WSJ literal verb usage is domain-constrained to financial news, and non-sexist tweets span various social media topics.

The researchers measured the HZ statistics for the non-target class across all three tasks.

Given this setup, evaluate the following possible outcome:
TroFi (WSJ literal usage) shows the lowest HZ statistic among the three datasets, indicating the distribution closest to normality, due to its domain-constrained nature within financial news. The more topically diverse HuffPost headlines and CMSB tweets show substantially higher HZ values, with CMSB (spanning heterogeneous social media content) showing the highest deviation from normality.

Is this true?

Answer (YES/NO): YES